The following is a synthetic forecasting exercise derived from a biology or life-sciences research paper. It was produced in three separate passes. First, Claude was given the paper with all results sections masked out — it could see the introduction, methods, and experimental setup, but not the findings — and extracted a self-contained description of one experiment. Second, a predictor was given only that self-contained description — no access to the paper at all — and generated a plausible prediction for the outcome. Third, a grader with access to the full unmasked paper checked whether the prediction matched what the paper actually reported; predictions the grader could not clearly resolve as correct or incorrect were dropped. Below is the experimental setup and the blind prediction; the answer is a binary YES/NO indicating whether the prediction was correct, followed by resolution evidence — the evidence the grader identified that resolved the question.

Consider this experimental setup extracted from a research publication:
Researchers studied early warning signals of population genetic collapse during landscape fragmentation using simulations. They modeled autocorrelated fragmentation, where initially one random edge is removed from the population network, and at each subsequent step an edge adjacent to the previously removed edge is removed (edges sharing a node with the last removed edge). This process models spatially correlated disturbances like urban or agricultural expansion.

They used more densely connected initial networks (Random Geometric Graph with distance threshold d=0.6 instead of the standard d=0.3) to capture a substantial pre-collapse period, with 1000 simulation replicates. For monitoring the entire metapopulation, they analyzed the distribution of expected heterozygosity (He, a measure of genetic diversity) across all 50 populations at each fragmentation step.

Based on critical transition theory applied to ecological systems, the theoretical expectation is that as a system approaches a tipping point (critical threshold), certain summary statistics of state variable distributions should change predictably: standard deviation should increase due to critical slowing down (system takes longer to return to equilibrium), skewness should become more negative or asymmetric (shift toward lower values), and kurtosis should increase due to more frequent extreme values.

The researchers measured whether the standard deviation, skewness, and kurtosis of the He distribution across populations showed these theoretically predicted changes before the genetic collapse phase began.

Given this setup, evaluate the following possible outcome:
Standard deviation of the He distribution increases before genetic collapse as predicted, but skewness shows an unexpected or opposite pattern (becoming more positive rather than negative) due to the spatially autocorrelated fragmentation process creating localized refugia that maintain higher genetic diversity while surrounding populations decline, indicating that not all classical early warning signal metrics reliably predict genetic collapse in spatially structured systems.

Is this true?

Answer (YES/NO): NO